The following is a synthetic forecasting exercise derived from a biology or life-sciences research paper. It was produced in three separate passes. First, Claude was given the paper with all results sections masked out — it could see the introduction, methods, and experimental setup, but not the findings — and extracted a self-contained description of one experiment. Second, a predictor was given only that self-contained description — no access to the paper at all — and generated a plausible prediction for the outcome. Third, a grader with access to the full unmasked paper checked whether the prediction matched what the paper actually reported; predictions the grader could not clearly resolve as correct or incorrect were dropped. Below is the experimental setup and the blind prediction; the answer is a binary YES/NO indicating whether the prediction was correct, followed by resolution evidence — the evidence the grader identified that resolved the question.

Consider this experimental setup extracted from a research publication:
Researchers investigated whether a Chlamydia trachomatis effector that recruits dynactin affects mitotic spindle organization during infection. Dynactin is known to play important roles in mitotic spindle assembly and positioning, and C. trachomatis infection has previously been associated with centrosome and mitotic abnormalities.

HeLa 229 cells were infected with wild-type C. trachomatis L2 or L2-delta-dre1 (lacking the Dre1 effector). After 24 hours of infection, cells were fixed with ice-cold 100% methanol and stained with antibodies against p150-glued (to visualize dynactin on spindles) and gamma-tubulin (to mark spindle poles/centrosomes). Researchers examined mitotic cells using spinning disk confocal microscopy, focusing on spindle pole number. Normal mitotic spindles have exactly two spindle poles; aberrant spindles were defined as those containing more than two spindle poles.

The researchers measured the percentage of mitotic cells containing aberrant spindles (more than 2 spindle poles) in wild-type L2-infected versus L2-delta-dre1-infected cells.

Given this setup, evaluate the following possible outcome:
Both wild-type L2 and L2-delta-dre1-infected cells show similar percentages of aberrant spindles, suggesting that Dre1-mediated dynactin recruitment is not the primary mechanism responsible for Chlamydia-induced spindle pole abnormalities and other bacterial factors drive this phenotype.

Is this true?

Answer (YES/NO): NO